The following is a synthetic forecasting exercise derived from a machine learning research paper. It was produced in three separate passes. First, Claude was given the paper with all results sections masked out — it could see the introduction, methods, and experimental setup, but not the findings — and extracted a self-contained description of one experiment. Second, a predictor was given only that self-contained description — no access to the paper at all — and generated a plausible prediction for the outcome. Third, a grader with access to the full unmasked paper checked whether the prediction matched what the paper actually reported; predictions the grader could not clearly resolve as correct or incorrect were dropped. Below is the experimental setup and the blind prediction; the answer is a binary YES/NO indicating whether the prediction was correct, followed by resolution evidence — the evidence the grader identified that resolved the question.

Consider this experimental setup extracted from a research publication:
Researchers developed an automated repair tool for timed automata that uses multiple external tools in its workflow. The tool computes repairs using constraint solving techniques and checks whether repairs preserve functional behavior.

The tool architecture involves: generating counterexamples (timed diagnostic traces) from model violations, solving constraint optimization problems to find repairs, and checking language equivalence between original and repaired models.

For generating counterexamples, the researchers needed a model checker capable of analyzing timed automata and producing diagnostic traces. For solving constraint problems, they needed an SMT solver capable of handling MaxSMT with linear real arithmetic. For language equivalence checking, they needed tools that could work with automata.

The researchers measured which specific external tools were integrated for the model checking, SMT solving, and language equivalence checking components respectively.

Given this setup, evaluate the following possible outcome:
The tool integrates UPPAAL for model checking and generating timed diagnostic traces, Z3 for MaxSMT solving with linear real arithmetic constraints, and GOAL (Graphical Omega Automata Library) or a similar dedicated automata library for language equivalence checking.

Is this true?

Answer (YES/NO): YES